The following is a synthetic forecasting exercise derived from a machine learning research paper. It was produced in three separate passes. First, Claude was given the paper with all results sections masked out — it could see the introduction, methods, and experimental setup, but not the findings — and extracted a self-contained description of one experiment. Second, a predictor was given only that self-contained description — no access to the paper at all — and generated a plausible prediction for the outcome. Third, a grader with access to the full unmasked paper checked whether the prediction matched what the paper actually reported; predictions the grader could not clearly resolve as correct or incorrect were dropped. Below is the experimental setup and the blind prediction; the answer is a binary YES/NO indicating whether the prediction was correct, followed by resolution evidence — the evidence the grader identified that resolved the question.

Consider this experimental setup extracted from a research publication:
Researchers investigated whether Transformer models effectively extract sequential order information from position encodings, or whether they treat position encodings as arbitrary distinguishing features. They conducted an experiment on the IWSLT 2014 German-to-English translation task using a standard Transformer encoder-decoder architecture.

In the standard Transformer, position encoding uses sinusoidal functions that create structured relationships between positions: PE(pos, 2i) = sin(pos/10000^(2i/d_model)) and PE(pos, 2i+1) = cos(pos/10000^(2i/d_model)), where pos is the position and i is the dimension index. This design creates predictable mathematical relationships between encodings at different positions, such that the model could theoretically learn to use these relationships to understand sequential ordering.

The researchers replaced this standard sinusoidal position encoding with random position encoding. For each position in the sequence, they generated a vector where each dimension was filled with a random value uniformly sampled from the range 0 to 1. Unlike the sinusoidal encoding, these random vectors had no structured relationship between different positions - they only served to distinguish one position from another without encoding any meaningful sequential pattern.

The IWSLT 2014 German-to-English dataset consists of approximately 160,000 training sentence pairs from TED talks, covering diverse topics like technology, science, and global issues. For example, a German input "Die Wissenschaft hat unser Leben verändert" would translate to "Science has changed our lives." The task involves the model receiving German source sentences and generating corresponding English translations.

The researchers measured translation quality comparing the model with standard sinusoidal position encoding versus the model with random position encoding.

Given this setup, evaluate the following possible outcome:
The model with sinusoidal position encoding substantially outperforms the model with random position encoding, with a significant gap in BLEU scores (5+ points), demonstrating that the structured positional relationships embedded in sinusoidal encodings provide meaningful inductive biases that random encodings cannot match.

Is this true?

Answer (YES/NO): NO